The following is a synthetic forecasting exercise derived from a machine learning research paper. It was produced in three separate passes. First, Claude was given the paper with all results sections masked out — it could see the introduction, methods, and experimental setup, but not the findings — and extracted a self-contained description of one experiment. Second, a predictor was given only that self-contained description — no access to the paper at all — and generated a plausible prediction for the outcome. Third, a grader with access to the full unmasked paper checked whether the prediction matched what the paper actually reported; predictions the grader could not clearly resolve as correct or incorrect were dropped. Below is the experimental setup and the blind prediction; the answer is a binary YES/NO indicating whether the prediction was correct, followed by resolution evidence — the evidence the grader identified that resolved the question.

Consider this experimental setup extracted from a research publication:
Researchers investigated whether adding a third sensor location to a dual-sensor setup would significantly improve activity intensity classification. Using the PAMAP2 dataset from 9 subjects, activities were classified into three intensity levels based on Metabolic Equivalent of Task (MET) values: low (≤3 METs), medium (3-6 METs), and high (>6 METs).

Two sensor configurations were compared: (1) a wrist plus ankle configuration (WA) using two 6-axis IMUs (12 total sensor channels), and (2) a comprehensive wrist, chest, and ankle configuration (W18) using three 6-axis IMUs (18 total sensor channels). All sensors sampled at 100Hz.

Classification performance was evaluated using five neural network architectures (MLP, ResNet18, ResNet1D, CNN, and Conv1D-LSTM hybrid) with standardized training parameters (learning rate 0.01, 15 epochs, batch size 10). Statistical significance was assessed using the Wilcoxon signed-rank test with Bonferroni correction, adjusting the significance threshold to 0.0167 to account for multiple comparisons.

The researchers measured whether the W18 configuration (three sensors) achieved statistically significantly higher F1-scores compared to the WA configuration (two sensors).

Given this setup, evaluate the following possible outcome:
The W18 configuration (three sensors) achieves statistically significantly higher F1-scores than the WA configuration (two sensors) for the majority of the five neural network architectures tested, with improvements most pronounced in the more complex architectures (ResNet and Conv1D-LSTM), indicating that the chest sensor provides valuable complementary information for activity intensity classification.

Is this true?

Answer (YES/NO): NO